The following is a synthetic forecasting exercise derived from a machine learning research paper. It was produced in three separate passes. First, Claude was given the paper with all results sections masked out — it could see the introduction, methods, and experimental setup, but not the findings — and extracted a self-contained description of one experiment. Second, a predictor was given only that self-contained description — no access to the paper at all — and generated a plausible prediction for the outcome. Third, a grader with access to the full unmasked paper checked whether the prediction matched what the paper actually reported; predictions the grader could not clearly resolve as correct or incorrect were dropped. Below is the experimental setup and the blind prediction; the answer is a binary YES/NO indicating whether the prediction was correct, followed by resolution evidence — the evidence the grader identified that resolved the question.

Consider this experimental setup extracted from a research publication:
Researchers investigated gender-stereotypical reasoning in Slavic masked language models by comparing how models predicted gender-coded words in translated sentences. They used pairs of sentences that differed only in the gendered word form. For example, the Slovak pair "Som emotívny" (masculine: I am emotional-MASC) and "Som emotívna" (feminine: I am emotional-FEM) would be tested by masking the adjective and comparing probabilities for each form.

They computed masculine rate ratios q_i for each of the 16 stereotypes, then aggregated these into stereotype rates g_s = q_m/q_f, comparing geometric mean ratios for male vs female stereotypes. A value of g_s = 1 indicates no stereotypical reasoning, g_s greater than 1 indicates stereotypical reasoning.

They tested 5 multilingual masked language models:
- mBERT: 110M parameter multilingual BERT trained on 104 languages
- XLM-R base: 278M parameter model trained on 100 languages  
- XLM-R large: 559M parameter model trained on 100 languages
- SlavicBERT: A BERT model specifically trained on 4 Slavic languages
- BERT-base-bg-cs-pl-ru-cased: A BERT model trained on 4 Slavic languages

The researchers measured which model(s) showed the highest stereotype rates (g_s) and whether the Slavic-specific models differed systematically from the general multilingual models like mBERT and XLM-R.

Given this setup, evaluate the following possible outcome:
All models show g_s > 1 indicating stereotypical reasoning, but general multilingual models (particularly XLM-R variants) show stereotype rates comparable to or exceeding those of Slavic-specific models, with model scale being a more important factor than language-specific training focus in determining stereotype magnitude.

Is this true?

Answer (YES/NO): NO